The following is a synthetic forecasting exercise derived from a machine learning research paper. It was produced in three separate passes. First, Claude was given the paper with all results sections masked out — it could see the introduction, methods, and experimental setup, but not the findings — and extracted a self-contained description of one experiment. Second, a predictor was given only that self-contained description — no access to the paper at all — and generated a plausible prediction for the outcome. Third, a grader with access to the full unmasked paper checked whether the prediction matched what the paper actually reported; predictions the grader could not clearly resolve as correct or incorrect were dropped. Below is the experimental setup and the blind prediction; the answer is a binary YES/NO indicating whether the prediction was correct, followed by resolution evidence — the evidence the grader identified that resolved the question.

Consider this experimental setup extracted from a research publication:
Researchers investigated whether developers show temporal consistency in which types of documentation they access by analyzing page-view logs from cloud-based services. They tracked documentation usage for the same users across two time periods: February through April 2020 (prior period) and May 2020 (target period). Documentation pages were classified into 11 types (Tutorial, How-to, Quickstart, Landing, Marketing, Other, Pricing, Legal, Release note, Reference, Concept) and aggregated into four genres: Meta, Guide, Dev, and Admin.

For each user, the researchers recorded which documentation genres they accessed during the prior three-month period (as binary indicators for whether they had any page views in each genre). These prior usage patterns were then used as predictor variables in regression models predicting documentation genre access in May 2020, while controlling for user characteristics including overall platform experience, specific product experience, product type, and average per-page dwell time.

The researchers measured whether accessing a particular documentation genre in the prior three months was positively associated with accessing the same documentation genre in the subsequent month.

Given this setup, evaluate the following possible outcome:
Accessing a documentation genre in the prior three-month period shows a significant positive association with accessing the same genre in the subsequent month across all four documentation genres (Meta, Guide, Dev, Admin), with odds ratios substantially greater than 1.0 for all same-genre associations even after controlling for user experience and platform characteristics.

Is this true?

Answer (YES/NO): YES